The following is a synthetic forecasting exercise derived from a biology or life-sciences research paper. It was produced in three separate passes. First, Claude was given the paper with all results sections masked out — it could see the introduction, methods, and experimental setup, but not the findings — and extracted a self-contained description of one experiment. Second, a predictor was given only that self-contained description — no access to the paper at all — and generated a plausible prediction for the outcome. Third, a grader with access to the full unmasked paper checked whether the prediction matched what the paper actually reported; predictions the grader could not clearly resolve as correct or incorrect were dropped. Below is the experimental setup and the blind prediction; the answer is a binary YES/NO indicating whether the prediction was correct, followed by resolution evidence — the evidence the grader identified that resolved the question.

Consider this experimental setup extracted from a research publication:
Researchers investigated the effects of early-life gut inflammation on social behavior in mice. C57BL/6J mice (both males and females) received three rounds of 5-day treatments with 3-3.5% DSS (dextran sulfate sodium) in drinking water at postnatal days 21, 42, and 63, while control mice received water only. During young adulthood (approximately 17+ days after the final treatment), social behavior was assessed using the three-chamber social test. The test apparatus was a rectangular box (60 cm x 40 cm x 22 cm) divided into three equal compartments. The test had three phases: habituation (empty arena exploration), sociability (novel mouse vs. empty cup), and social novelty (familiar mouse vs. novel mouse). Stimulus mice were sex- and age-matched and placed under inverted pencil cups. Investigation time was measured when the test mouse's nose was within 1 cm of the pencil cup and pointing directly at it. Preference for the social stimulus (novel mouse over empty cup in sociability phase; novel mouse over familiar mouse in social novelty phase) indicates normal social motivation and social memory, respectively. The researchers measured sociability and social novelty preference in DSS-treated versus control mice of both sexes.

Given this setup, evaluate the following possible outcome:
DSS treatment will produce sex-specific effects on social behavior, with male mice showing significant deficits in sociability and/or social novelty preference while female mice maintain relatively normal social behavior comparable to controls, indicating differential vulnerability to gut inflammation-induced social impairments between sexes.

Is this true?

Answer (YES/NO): NO